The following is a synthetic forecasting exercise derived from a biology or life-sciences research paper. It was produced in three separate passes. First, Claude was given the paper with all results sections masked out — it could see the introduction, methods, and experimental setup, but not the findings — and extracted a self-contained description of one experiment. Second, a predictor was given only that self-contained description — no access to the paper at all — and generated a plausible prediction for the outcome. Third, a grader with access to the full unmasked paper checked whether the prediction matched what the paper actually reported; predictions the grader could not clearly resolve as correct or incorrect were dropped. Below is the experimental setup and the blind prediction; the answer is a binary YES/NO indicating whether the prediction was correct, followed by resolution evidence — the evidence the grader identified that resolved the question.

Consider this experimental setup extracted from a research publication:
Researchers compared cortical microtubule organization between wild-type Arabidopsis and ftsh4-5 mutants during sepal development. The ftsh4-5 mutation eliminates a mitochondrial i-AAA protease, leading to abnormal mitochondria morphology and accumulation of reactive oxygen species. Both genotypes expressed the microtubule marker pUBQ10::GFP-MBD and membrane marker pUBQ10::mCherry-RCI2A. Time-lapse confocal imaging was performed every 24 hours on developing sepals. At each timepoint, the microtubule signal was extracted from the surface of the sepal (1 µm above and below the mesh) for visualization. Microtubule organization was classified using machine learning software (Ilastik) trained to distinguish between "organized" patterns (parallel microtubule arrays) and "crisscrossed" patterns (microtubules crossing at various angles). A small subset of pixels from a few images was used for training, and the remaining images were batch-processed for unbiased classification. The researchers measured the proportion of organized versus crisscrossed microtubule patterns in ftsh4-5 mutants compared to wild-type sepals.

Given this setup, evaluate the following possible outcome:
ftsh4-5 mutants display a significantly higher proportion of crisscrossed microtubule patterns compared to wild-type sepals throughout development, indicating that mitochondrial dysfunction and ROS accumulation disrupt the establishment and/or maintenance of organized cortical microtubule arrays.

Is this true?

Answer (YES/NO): YES